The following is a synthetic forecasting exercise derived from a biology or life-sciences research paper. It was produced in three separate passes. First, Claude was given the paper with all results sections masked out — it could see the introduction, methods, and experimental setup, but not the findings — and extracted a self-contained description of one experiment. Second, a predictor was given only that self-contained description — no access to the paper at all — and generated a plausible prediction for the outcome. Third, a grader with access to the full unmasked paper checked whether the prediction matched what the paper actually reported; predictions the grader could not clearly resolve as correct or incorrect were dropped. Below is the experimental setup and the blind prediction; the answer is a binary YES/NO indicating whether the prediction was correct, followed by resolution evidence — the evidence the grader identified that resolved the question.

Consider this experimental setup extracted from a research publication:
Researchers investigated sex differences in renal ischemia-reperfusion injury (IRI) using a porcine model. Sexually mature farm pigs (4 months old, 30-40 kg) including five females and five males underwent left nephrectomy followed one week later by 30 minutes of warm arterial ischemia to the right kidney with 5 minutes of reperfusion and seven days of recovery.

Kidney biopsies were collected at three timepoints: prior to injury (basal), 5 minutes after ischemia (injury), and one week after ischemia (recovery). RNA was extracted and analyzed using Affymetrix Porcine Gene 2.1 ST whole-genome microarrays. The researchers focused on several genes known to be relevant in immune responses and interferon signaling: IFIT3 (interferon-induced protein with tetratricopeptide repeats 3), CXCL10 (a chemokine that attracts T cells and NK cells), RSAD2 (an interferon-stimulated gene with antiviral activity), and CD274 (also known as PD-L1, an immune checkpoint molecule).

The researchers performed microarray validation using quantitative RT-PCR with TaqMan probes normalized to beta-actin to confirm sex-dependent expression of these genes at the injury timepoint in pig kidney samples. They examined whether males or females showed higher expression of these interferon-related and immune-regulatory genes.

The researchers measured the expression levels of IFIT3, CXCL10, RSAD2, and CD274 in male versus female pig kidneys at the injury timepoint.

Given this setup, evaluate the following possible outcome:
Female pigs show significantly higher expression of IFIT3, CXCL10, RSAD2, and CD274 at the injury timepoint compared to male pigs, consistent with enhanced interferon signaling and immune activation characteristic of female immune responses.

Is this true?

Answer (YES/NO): NO